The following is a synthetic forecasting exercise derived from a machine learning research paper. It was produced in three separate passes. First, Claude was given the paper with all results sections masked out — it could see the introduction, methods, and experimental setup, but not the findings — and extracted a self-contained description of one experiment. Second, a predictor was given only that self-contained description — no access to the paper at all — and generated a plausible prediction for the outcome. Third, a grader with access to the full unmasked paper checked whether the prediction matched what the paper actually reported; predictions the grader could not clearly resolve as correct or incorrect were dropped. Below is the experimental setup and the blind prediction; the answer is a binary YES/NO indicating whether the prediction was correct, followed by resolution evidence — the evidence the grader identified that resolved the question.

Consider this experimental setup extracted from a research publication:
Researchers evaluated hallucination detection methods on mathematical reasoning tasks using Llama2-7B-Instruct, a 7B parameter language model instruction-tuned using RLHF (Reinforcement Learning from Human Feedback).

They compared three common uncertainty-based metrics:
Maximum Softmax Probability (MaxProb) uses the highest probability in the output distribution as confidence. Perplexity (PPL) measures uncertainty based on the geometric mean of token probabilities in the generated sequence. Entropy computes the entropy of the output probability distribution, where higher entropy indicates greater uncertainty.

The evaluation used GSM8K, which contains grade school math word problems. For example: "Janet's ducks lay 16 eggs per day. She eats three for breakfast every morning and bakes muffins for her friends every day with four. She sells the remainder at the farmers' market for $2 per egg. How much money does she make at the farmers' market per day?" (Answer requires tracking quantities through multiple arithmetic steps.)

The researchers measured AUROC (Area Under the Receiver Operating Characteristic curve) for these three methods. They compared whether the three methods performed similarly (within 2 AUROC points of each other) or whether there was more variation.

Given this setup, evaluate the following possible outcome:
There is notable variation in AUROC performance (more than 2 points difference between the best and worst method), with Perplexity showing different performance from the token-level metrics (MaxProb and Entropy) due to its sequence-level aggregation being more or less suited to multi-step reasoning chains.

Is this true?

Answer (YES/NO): NO